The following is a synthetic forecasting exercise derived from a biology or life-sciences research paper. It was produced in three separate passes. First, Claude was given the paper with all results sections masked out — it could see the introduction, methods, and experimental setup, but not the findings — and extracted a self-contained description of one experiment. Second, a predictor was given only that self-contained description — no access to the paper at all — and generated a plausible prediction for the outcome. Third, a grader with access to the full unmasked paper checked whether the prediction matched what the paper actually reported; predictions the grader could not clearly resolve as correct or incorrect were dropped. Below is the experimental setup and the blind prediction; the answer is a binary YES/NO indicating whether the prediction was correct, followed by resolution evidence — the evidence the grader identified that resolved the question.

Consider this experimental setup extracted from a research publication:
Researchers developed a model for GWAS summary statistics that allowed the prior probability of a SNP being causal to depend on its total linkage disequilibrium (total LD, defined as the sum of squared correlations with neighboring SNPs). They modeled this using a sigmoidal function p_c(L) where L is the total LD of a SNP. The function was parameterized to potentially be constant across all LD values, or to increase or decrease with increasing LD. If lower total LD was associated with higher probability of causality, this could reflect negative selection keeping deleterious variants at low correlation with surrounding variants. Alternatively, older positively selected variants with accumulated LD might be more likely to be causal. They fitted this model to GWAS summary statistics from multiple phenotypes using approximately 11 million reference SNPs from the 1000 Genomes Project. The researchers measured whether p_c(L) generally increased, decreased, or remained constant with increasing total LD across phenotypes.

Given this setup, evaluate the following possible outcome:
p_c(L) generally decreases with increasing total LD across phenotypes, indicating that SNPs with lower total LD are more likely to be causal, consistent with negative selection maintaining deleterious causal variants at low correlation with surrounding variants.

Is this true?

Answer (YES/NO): YES